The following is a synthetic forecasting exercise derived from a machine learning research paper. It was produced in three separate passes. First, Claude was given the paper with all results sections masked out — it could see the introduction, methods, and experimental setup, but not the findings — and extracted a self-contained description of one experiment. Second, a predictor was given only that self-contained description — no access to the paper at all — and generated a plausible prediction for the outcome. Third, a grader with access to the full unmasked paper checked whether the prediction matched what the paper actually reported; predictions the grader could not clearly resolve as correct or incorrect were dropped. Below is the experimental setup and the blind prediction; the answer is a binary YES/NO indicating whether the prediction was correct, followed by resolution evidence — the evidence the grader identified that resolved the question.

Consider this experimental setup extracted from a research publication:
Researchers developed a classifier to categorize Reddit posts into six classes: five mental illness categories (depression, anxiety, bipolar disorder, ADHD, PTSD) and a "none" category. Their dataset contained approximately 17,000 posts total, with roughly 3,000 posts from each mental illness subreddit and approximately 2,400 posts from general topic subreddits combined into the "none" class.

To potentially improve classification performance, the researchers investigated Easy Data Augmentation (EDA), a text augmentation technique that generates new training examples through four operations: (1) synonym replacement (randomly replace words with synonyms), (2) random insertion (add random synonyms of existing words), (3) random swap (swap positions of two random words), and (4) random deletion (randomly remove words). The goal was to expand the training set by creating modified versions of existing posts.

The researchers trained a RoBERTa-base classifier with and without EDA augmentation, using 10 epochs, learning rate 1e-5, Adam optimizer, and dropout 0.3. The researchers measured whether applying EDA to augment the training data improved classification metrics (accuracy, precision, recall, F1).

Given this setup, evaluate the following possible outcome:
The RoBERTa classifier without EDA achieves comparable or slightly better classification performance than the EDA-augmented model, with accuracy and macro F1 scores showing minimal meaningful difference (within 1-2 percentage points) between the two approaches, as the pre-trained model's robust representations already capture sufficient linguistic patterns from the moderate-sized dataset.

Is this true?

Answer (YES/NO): YES